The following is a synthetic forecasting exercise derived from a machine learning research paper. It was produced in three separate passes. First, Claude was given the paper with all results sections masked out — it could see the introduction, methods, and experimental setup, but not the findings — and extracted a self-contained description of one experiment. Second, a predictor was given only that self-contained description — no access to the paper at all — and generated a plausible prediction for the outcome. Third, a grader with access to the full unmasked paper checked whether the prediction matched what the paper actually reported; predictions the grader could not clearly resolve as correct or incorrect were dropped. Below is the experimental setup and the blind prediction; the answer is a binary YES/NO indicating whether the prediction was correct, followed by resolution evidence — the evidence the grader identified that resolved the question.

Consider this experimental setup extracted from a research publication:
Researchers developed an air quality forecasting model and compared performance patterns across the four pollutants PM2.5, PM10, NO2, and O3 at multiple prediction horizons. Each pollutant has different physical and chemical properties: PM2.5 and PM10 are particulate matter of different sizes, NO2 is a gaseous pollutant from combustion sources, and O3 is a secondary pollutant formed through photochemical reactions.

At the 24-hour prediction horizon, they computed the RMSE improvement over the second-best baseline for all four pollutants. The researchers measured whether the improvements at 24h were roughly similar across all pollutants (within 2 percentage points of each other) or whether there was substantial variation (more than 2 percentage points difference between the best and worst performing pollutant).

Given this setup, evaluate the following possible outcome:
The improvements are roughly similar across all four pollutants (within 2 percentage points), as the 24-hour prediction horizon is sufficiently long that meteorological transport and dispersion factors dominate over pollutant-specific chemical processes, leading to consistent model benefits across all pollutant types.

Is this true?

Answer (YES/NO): NO